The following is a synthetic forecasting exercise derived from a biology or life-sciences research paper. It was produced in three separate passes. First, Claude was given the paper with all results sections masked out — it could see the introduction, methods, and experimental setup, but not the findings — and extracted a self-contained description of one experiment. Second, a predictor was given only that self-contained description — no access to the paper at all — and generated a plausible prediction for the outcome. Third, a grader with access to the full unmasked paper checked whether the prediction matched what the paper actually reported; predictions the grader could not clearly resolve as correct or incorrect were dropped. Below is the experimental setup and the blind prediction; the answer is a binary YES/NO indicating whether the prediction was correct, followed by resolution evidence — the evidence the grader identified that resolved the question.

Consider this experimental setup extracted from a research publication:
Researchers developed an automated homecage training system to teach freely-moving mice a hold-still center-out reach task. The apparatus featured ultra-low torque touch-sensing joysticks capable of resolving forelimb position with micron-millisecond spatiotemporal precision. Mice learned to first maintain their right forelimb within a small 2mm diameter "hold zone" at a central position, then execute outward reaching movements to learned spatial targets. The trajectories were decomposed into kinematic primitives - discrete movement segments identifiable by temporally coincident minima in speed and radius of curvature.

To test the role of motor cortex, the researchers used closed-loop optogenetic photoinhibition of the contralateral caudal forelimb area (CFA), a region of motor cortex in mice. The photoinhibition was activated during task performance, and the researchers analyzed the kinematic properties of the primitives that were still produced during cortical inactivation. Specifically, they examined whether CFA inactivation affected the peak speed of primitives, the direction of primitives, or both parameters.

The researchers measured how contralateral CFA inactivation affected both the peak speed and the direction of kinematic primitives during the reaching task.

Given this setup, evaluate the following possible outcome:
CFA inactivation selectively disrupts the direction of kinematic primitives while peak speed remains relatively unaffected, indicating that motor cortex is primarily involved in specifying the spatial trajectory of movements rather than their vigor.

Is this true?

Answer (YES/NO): NO